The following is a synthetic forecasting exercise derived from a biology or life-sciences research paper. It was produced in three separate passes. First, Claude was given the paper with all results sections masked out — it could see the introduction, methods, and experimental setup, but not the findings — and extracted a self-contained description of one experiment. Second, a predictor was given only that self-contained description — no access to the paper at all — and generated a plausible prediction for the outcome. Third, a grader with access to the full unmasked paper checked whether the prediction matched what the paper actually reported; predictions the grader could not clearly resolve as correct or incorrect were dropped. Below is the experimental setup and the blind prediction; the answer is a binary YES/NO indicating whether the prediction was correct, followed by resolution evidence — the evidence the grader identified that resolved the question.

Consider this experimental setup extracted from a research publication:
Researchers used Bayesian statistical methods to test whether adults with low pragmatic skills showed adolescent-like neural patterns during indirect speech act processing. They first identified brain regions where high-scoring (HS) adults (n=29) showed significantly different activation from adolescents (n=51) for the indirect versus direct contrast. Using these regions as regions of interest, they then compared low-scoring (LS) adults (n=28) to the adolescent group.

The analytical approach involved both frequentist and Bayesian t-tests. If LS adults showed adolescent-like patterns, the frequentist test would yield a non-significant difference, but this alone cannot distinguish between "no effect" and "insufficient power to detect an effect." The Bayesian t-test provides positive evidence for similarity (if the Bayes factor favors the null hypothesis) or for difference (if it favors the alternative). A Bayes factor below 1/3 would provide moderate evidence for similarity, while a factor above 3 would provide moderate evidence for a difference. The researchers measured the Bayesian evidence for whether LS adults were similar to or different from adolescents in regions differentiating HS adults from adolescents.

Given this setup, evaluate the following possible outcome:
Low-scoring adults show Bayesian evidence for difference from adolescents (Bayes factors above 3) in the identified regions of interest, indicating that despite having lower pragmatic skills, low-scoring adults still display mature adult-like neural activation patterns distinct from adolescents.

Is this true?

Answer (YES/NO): NO